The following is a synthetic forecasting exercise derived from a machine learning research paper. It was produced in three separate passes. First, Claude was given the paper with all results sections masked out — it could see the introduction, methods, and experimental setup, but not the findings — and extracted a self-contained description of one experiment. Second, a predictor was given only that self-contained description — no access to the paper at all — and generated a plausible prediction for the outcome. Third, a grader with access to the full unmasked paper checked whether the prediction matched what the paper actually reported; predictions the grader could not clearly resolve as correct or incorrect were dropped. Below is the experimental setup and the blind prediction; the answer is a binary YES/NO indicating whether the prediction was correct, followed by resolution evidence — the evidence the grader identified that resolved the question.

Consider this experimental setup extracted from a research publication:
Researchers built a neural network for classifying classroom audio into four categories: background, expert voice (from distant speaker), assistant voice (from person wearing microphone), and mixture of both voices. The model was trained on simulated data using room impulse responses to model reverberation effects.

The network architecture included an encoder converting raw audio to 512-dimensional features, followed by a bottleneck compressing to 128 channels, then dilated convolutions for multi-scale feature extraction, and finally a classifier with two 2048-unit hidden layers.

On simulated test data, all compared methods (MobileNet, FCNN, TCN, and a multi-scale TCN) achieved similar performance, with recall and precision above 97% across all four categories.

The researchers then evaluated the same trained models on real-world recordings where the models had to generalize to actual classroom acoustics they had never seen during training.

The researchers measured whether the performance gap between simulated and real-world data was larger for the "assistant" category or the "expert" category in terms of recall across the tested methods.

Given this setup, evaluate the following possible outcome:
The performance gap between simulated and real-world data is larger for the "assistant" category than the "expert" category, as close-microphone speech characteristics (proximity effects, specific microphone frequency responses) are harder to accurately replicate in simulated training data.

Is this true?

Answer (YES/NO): YES